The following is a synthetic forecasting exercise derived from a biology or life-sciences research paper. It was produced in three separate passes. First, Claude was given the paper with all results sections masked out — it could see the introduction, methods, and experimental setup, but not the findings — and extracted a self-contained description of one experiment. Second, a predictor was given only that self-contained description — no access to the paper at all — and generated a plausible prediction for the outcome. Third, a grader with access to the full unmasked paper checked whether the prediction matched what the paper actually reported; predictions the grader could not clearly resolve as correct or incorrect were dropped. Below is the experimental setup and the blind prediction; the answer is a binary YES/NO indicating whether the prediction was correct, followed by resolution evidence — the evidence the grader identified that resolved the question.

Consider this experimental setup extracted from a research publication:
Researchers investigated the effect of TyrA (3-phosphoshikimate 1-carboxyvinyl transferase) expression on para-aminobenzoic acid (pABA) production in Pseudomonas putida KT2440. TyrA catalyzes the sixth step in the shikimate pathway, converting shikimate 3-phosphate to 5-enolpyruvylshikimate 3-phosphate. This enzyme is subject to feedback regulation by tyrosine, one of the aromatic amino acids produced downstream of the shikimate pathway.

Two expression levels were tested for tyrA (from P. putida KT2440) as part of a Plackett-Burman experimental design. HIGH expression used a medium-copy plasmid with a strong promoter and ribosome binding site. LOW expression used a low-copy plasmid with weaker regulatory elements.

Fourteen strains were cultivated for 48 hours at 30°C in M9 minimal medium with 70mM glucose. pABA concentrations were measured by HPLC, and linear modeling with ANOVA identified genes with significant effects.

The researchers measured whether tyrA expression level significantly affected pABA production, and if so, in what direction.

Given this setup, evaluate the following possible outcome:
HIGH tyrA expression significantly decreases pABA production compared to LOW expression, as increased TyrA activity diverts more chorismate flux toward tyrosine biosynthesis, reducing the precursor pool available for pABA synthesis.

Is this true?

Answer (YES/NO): YES